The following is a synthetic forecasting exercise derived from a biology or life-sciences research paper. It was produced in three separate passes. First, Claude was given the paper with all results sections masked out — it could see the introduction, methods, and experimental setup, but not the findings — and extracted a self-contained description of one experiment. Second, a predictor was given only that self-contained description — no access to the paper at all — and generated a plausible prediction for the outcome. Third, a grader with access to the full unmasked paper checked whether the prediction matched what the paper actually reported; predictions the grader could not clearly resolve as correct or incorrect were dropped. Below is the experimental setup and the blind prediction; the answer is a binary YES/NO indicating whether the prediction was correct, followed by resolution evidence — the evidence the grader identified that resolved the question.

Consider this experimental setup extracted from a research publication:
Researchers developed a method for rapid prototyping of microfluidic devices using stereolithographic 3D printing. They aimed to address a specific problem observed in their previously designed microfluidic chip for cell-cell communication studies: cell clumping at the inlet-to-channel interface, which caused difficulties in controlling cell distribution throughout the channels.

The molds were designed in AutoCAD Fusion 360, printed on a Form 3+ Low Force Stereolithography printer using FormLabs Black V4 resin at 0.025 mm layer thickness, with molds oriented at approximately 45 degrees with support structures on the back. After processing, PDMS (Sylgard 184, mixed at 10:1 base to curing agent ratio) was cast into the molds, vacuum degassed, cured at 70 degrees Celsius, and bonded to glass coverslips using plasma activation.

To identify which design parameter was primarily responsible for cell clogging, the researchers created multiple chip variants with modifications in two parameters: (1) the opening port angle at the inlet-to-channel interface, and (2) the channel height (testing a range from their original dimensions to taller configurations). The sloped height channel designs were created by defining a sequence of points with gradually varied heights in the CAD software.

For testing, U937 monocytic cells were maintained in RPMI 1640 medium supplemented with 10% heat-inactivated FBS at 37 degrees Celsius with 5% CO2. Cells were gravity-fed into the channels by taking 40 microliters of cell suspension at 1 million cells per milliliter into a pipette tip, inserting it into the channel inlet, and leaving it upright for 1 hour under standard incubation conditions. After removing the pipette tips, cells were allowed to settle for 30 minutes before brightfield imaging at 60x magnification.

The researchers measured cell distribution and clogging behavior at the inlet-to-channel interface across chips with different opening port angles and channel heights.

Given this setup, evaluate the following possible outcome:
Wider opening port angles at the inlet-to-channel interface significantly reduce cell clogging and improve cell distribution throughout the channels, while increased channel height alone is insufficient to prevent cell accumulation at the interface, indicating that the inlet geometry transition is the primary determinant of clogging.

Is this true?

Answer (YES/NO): NO